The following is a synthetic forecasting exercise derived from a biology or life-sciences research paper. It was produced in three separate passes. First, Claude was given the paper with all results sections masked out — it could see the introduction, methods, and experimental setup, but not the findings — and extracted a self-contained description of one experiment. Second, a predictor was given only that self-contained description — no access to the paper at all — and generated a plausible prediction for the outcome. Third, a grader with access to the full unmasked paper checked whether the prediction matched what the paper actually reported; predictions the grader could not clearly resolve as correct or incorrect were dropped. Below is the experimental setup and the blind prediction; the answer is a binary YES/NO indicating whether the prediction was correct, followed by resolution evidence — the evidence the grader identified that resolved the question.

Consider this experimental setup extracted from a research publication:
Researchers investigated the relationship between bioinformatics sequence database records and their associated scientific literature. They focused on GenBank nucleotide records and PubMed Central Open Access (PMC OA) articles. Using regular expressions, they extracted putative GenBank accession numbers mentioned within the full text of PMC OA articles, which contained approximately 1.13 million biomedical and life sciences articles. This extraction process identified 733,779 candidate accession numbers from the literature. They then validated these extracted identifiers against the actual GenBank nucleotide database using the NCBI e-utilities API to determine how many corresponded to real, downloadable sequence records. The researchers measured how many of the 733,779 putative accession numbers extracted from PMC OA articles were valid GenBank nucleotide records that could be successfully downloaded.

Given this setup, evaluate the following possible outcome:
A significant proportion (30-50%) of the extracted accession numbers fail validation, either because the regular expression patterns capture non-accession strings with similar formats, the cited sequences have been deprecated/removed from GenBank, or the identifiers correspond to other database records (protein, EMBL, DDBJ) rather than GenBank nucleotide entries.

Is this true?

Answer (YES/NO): YES